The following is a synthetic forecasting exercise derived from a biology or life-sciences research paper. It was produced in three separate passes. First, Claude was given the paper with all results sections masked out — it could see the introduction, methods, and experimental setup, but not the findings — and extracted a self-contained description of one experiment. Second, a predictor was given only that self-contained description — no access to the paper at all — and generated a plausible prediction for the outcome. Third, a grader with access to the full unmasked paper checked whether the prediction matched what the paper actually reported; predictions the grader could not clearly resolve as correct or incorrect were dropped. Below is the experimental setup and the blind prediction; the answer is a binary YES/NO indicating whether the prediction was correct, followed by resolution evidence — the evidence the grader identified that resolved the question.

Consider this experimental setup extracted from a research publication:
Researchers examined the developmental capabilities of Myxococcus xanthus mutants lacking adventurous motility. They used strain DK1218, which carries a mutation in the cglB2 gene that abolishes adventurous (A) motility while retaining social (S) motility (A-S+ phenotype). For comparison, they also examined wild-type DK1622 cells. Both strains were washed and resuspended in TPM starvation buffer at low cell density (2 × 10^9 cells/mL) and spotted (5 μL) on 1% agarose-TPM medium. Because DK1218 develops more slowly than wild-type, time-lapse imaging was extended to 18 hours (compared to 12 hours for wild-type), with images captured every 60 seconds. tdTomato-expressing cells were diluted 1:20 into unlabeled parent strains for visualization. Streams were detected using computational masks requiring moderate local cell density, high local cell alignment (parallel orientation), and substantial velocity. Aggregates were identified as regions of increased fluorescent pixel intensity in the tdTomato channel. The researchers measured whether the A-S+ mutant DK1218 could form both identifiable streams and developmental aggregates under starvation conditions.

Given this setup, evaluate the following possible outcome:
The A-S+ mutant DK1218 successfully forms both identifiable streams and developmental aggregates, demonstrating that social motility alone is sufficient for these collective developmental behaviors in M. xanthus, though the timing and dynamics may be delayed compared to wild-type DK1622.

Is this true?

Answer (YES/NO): NO